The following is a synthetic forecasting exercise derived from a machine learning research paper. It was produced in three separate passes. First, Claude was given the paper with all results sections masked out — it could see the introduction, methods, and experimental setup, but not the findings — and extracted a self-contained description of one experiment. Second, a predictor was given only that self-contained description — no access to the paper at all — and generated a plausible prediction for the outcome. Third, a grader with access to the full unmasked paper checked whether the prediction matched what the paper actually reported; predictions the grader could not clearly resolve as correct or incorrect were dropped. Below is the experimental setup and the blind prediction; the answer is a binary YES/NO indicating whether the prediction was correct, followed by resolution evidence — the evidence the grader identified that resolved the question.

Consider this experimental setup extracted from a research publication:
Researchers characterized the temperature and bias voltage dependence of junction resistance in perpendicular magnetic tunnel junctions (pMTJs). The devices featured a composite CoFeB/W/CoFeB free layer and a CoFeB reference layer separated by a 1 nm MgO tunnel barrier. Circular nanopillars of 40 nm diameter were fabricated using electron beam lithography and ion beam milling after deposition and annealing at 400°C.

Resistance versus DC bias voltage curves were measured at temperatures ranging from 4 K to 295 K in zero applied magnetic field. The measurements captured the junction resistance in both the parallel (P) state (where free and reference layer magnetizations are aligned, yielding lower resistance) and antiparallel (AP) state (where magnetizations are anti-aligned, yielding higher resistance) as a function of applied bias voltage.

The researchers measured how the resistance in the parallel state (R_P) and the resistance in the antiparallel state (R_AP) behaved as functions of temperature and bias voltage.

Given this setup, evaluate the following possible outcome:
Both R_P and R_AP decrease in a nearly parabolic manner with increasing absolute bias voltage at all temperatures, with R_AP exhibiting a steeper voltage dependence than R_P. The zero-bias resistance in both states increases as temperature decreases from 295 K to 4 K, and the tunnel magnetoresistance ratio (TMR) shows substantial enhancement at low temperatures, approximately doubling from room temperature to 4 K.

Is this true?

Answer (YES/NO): NO